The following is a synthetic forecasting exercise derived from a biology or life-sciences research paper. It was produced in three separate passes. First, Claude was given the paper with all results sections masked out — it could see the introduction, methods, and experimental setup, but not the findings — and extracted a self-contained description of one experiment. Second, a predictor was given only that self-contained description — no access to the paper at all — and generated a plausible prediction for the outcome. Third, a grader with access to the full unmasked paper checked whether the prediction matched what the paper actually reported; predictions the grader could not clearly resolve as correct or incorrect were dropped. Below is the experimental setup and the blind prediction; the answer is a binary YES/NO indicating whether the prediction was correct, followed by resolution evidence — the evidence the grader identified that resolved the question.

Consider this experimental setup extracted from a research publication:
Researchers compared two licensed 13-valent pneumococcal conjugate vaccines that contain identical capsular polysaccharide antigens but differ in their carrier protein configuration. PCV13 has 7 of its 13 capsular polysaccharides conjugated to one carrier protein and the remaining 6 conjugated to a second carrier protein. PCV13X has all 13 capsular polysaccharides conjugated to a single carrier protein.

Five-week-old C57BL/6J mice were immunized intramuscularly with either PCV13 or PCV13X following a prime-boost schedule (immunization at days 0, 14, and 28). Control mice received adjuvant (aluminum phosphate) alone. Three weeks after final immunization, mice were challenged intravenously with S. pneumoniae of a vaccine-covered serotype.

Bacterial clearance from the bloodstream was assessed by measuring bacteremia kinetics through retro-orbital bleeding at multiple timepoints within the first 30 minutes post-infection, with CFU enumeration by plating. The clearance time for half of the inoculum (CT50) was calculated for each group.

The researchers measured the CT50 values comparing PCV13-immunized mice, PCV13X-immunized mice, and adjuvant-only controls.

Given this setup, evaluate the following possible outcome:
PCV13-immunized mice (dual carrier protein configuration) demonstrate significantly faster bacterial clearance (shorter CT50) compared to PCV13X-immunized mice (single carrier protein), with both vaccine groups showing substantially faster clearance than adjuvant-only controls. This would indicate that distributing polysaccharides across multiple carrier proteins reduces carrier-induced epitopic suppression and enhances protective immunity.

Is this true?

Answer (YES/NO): NO